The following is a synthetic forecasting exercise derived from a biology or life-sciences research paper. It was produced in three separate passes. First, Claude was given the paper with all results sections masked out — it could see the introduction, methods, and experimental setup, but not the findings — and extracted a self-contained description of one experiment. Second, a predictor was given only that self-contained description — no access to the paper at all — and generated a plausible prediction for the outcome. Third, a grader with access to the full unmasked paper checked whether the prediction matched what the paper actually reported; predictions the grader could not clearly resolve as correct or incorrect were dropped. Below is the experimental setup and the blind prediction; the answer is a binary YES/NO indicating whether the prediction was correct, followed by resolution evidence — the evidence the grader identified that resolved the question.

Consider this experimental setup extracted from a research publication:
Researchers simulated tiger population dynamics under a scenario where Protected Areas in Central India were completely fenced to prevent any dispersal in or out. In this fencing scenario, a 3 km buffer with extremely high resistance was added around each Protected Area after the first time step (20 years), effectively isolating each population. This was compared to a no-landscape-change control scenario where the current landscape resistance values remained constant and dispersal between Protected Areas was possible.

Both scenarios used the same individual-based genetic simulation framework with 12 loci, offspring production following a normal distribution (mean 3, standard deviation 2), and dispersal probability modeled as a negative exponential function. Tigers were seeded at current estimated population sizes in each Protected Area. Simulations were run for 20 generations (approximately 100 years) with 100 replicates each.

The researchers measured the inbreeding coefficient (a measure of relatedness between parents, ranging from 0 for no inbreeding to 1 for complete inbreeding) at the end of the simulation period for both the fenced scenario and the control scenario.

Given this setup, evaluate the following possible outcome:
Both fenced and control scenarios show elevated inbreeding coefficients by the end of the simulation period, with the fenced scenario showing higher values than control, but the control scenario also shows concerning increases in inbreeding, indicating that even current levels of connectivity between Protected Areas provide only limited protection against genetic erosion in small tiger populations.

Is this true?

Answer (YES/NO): NO